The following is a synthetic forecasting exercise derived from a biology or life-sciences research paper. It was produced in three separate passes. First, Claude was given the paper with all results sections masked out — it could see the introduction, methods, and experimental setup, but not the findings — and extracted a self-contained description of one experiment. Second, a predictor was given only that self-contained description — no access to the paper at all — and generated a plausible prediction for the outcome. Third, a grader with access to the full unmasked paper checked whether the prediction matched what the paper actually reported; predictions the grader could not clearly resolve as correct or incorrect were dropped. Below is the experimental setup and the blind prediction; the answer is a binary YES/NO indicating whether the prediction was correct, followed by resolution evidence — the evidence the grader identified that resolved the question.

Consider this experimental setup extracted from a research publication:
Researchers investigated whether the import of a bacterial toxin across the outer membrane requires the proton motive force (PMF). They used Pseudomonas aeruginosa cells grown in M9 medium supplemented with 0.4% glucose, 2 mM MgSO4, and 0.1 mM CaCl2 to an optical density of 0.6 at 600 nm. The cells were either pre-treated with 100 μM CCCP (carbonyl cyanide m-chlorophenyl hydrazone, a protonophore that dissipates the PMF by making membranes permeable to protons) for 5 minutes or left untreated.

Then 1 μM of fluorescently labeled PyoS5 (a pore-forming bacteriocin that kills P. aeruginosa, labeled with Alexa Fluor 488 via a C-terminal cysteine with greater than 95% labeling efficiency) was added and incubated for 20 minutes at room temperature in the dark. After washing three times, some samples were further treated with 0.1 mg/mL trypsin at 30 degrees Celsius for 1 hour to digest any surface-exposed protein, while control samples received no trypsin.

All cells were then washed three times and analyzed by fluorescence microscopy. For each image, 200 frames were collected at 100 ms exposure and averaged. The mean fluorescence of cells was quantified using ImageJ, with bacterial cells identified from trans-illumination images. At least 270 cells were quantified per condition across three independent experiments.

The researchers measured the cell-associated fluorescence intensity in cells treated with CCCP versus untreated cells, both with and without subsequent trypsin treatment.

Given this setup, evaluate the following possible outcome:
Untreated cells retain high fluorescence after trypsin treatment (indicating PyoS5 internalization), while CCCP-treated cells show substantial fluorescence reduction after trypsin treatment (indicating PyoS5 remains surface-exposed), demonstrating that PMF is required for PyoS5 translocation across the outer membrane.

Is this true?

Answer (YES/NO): YES